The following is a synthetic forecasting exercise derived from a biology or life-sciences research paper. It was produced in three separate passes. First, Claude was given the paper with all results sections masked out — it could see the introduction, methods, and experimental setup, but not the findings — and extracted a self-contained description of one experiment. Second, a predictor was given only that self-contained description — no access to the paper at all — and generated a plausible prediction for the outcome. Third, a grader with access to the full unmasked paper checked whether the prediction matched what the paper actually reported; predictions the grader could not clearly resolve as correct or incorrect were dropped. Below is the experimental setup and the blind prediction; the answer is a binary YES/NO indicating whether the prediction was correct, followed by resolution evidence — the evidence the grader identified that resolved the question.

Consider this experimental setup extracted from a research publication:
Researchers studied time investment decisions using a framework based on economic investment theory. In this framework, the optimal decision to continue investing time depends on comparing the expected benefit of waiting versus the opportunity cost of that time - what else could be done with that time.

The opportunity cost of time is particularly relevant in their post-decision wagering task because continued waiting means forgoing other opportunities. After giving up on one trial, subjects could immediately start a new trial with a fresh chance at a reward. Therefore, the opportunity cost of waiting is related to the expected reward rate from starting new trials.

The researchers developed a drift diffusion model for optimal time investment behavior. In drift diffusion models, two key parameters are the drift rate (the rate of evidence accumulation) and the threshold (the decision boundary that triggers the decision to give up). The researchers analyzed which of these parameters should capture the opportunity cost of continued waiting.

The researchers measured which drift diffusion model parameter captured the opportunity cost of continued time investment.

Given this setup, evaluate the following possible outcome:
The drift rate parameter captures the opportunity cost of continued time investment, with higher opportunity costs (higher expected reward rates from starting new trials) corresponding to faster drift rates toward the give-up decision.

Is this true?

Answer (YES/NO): NO